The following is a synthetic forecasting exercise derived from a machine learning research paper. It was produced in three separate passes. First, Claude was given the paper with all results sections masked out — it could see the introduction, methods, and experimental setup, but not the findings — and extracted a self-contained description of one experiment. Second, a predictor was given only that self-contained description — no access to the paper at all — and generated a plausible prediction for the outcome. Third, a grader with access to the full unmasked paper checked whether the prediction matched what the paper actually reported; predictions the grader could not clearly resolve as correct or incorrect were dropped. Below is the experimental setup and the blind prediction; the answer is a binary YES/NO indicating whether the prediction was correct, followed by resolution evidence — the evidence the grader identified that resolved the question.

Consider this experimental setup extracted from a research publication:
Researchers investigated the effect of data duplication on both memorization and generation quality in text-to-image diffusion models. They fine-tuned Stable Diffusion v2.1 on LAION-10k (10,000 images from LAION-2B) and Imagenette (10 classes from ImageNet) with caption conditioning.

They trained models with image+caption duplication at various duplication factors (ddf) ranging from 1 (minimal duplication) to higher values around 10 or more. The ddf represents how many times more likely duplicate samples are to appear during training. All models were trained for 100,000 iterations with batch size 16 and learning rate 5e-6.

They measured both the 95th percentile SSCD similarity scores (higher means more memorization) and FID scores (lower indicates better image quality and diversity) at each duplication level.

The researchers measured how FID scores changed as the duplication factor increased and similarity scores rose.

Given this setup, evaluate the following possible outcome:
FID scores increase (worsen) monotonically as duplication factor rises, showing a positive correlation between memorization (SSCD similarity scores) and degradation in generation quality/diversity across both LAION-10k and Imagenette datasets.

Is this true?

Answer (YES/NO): NO